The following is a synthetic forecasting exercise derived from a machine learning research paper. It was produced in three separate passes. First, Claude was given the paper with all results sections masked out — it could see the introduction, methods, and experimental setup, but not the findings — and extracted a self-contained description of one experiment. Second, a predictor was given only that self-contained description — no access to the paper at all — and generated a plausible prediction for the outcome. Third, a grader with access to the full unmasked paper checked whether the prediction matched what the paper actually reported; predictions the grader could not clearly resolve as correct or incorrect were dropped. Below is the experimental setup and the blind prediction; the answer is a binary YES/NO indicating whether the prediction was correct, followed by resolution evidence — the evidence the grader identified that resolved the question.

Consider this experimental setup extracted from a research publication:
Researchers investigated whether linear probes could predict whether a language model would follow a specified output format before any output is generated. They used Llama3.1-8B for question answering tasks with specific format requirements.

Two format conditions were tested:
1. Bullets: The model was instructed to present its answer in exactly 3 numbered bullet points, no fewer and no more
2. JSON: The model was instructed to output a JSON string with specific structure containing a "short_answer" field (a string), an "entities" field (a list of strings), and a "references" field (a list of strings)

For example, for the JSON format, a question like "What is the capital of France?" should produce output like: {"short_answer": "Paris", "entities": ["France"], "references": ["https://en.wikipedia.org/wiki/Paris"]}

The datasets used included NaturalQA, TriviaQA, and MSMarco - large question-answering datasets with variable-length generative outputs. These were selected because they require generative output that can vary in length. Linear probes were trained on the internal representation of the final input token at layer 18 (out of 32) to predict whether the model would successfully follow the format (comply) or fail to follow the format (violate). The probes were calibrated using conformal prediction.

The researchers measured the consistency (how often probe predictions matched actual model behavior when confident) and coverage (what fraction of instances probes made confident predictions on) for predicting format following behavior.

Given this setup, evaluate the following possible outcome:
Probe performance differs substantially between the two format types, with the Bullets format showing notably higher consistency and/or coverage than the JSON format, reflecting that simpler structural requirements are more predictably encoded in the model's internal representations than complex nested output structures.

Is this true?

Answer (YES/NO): YES